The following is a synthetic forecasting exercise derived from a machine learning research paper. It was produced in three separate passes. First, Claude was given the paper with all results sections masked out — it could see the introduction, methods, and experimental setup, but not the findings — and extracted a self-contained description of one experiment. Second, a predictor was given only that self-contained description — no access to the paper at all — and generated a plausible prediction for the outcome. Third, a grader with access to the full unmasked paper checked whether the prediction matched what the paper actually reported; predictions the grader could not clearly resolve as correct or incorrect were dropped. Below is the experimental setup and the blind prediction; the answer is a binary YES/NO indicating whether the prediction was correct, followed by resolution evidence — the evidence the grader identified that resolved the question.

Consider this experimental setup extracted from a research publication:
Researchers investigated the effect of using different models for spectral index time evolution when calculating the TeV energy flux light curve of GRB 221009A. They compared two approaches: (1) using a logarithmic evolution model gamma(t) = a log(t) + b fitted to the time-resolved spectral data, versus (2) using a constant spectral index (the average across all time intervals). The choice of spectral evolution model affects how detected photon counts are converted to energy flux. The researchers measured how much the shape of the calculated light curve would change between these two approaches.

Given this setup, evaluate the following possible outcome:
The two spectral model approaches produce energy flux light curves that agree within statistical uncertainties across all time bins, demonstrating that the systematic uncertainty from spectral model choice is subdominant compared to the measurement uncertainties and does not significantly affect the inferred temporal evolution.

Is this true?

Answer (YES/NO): NO